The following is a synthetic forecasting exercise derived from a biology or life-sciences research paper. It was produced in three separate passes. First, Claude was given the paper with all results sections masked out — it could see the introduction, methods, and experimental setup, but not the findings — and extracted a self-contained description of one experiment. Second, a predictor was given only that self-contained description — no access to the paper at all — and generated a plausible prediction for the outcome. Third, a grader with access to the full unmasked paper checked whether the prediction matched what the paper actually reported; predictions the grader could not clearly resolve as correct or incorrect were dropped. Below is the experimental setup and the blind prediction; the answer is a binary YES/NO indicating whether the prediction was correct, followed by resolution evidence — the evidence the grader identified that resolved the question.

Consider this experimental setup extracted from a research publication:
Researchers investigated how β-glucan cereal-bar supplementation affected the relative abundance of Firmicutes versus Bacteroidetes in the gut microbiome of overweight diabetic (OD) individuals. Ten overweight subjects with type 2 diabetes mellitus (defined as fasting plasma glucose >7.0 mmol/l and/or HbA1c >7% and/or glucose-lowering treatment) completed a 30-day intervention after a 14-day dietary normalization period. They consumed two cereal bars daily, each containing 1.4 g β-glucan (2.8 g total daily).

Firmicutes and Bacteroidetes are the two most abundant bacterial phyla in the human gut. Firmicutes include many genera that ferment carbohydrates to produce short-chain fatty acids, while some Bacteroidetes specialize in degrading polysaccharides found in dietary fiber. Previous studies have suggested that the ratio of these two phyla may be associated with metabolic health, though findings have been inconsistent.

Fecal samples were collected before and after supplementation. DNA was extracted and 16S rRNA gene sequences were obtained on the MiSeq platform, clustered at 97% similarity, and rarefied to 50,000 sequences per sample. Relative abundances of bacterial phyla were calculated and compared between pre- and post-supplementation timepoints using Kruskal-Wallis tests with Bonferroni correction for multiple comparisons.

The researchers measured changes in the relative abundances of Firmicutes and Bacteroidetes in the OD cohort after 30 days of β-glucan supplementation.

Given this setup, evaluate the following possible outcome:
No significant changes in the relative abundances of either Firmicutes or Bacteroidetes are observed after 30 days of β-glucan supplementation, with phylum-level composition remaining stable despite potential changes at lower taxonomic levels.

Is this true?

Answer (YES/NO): NO